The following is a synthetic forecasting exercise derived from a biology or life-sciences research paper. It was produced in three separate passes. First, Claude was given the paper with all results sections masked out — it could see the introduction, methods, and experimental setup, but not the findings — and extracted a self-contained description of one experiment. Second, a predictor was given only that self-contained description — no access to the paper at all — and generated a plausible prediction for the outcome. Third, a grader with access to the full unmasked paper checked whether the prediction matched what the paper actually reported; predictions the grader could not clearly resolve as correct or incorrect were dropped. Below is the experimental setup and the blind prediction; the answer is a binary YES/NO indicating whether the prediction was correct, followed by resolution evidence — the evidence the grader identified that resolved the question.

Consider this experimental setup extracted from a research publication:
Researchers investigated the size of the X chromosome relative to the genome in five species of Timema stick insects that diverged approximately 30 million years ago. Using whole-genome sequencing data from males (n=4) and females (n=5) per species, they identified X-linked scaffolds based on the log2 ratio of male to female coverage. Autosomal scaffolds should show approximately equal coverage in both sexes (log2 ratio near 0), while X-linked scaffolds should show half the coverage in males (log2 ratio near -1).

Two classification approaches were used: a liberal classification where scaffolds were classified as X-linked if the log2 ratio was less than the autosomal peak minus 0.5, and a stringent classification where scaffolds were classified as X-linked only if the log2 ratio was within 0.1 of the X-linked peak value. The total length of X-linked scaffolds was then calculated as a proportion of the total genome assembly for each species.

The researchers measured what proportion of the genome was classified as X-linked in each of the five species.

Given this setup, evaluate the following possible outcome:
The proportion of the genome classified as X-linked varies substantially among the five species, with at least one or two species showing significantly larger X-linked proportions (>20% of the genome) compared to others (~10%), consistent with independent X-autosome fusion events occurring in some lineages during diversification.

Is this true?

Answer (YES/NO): NO